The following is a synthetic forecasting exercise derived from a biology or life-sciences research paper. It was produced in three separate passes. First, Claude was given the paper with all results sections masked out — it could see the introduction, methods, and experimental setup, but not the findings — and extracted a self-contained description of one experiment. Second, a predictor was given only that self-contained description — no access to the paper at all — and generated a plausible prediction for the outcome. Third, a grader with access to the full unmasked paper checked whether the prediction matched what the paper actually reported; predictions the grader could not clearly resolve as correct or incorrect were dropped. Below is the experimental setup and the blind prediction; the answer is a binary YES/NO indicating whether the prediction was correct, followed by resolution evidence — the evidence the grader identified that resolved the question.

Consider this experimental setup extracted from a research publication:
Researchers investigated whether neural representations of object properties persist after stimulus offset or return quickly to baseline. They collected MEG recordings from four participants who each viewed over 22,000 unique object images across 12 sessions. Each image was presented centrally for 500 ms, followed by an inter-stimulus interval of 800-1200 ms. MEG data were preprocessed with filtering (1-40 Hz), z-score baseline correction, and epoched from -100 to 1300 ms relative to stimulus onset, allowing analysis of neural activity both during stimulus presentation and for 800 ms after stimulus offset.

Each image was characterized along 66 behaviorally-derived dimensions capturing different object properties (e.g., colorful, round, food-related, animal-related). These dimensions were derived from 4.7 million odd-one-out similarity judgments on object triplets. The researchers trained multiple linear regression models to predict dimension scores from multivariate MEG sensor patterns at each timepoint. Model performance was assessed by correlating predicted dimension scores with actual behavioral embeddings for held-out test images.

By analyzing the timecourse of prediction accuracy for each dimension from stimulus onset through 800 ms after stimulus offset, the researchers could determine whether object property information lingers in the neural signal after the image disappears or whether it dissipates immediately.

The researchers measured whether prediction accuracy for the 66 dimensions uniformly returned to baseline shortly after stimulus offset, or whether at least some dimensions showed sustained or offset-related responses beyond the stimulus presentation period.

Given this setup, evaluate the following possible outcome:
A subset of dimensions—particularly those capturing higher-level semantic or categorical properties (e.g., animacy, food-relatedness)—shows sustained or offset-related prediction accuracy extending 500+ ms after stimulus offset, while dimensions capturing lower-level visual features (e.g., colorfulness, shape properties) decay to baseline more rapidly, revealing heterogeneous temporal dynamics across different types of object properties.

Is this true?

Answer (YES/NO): NO